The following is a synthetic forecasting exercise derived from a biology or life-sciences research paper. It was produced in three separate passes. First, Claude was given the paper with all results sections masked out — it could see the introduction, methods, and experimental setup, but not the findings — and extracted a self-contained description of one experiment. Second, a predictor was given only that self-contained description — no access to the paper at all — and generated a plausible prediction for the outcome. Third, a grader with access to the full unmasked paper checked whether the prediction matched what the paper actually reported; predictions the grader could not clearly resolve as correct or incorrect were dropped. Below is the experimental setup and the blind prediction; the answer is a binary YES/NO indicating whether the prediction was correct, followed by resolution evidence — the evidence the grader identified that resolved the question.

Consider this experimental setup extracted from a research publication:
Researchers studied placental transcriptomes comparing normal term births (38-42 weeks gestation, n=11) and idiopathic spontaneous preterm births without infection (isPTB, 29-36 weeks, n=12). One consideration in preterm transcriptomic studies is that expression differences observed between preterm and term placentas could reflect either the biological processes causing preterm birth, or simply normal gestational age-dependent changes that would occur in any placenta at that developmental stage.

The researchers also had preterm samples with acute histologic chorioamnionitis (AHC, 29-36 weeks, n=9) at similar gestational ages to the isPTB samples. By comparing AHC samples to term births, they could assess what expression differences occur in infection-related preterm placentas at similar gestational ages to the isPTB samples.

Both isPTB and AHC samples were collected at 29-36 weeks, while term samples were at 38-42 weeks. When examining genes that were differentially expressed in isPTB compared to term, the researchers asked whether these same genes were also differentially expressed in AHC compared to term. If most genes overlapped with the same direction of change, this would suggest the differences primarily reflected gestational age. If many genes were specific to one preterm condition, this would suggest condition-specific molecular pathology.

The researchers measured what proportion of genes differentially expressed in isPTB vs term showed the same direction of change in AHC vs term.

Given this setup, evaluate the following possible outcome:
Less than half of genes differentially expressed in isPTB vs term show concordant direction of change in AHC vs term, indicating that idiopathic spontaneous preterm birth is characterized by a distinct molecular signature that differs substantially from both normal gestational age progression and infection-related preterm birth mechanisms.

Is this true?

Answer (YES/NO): YES